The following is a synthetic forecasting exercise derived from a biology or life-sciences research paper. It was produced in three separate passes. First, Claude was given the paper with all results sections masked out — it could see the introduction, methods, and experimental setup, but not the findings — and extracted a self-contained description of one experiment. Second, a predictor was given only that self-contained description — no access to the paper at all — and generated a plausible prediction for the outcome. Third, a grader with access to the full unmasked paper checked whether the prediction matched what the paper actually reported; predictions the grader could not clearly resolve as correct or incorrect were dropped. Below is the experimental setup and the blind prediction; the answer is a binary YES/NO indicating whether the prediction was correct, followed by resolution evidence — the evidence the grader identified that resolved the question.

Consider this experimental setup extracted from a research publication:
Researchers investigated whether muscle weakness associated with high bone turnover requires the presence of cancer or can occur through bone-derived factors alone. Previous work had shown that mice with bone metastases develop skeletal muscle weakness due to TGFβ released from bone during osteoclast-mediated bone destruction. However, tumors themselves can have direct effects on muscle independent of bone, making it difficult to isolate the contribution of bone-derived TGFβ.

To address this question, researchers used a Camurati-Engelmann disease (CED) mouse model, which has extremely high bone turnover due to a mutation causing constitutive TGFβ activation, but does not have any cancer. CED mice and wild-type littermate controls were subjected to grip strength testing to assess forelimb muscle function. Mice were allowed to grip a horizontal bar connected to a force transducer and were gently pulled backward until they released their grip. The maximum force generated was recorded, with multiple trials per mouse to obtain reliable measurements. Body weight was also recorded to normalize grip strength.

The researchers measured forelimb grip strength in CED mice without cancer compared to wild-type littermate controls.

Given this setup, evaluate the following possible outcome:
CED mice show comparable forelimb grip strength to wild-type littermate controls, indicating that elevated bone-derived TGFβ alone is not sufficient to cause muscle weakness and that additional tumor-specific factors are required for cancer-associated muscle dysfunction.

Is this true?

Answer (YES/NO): NO